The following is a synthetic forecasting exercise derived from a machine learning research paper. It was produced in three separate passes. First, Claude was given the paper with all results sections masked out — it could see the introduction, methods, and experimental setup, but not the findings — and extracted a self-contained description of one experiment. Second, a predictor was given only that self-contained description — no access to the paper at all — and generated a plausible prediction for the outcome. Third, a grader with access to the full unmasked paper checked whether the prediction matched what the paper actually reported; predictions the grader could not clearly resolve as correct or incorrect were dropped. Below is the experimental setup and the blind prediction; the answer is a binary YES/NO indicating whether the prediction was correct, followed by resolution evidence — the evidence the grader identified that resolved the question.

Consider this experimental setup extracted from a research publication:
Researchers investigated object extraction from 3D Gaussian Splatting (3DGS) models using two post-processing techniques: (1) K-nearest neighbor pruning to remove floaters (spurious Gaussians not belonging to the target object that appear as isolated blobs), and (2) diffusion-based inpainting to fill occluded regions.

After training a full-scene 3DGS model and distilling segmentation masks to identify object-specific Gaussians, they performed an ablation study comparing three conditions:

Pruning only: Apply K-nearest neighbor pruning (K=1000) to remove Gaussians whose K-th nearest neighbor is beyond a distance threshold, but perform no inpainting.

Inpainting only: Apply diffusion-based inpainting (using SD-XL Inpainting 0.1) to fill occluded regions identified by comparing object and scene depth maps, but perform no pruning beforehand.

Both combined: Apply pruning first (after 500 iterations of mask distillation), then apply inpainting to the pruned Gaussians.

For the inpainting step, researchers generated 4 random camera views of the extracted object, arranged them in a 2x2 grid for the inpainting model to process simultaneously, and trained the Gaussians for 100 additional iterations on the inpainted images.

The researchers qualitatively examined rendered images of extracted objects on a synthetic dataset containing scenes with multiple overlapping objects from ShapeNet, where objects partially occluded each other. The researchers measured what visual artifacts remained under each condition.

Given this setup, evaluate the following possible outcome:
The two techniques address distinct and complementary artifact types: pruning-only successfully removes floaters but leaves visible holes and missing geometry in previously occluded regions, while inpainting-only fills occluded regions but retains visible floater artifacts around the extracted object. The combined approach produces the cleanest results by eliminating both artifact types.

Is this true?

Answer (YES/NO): NO